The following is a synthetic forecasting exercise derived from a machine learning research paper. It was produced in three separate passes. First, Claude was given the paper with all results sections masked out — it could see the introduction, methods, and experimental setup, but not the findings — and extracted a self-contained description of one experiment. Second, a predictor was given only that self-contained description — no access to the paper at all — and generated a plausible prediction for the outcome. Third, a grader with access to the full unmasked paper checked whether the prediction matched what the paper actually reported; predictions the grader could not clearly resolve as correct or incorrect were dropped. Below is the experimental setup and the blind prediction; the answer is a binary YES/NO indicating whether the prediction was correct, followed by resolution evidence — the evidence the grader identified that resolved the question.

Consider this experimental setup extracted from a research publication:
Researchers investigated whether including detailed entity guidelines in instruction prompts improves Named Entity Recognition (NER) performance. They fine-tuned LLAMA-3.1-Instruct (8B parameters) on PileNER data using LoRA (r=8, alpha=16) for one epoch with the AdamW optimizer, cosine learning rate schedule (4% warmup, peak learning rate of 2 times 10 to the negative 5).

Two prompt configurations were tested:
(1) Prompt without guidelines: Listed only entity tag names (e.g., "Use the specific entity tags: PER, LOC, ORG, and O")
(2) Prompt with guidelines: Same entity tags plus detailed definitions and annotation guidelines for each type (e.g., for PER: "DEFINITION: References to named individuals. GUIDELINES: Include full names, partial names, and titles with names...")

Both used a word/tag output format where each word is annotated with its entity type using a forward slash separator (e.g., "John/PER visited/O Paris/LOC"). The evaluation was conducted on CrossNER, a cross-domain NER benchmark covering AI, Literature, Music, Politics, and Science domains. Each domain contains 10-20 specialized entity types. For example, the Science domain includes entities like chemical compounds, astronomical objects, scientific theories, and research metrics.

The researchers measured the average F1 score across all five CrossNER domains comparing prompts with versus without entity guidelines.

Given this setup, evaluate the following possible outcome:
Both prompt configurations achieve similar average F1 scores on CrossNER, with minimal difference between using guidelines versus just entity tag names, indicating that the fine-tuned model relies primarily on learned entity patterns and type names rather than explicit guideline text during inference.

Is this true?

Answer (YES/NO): YES